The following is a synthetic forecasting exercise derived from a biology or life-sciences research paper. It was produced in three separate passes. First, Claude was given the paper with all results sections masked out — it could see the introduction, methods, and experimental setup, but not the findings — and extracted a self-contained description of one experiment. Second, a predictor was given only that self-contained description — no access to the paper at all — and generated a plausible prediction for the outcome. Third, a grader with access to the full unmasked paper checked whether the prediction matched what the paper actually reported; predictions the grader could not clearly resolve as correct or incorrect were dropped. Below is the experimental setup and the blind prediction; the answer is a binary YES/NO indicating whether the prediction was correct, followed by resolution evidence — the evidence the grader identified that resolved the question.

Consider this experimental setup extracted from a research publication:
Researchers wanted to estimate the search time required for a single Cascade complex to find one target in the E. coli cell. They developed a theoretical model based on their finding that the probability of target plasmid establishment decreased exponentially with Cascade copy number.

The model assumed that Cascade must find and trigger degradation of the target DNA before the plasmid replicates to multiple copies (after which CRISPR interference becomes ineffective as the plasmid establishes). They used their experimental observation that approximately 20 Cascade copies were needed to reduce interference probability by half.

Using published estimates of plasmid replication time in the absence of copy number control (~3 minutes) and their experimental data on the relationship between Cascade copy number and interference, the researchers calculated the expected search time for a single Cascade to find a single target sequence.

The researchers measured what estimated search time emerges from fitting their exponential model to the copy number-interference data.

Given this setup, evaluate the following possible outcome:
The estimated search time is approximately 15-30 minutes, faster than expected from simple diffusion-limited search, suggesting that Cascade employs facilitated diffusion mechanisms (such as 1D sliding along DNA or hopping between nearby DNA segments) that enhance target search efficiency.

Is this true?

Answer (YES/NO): NO